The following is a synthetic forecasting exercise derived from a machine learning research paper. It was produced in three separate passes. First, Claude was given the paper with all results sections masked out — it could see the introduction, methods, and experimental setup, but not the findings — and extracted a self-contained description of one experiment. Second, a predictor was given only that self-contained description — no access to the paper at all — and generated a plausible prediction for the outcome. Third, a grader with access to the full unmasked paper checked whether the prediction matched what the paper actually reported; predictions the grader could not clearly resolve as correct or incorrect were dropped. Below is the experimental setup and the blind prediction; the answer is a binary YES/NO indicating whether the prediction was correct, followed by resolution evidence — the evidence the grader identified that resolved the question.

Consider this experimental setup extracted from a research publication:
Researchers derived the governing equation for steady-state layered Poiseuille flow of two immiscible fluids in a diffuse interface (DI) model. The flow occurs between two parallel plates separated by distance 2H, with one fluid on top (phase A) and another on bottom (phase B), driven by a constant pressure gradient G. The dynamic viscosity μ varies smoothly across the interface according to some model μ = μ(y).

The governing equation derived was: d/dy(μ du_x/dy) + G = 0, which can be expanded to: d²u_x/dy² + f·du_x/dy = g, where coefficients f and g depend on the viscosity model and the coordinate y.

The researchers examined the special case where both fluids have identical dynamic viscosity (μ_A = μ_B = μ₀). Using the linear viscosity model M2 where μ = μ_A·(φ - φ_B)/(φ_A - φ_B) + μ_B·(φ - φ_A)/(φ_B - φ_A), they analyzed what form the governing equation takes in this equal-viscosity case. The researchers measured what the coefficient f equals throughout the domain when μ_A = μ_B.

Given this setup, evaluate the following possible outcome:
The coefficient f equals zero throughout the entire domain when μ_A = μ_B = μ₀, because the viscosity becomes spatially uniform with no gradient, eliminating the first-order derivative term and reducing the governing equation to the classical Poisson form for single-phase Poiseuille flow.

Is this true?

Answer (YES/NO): YES